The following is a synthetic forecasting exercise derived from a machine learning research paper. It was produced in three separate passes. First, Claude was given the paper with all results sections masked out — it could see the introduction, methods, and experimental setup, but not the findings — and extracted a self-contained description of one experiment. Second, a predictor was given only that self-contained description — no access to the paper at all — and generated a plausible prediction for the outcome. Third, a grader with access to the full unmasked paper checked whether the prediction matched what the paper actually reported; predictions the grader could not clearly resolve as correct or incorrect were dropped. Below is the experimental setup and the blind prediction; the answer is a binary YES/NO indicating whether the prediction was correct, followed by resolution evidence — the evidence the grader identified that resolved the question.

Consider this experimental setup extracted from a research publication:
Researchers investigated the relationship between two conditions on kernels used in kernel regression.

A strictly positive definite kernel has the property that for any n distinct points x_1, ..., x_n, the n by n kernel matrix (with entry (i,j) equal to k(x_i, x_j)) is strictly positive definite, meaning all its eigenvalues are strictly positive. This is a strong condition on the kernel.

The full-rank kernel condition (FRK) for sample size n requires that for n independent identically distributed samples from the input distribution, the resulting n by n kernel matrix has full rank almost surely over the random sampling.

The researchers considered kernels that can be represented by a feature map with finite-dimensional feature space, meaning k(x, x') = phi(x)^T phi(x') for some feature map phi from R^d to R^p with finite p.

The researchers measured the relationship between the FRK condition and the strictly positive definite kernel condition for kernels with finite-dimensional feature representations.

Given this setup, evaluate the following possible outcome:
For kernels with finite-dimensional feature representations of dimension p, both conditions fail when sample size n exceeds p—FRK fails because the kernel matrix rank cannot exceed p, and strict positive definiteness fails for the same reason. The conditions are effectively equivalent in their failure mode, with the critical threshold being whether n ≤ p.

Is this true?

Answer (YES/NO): NO